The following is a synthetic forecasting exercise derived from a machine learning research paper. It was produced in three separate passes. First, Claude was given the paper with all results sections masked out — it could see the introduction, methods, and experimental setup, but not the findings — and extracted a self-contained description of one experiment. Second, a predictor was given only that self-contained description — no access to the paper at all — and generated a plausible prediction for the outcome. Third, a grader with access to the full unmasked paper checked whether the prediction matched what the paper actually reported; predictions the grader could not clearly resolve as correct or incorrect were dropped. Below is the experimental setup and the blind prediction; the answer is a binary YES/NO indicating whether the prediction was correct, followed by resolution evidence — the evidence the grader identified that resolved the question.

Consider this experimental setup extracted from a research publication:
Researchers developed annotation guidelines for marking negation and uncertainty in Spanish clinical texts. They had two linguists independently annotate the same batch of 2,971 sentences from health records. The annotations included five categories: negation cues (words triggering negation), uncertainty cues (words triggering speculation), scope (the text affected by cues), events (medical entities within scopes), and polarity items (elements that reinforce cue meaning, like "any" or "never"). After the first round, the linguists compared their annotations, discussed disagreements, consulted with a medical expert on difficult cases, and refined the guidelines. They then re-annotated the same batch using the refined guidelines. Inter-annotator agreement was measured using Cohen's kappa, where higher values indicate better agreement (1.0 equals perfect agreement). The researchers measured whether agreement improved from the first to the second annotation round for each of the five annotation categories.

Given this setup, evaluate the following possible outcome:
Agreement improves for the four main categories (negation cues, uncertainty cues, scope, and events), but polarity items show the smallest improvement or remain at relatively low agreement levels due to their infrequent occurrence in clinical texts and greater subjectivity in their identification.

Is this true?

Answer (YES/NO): NO